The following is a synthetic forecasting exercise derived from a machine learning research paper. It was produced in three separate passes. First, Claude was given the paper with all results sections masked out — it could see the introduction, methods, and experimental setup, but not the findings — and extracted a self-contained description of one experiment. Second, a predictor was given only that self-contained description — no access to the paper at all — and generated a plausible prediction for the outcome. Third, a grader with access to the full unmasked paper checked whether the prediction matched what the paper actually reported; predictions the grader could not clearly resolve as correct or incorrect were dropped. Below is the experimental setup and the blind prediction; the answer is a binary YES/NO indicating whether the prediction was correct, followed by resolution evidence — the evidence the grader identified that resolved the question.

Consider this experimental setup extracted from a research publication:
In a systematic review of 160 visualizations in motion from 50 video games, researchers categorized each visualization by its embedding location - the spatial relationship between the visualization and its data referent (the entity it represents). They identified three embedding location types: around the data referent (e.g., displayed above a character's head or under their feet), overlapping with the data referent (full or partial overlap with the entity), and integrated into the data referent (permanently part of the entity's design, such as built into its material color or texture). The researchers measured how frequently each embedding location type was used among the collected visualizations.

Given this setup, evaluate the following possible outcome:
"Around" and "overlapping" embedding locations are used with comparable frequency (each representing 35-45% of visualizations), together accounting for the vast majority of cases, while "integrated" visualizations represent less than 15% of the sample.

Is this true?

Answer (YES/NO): NO